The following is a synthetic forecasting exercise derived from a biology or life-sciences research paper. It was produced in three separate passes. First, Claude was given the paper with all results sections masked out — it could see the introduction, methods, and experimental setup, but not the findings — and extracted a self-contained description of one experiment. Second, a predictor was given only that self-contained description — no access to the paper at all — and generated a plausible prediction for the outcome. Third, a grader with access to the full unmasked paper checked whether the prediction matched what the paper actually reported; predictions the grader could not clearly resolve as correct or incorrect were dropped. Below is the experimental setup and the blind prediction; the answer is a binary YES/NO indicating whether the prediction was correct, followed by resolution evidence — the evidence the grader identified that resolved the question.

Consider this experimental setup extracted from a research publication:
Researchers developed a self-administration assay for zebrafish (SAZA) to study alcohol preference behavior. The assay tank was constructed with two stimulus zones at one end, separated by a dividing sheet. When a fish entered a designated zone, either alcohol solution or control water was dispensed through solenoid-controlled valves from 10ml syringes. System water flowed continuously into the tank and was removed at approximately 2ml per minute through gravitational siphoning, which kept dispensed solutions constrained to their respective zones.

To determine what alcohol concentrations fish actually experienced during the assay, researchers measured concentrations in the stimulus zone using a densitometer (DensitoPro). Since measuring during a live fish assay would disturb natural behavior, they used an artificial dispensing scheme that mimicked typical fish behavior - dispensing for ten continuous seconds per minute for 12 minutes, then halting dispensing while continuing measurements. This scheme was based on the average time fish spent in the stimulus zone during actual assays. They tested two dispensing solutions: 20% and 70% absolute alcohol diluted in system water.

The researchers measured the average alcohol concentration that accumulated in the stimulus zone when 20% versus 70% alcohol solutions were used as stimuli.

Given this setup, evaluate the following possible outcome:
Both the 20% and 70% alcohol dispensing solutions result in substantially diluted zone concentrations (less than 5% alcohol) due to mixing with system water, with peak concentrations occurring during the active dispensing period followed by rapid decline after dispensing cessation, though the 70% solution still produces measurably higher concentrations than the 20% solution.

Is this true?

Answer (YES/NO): YES